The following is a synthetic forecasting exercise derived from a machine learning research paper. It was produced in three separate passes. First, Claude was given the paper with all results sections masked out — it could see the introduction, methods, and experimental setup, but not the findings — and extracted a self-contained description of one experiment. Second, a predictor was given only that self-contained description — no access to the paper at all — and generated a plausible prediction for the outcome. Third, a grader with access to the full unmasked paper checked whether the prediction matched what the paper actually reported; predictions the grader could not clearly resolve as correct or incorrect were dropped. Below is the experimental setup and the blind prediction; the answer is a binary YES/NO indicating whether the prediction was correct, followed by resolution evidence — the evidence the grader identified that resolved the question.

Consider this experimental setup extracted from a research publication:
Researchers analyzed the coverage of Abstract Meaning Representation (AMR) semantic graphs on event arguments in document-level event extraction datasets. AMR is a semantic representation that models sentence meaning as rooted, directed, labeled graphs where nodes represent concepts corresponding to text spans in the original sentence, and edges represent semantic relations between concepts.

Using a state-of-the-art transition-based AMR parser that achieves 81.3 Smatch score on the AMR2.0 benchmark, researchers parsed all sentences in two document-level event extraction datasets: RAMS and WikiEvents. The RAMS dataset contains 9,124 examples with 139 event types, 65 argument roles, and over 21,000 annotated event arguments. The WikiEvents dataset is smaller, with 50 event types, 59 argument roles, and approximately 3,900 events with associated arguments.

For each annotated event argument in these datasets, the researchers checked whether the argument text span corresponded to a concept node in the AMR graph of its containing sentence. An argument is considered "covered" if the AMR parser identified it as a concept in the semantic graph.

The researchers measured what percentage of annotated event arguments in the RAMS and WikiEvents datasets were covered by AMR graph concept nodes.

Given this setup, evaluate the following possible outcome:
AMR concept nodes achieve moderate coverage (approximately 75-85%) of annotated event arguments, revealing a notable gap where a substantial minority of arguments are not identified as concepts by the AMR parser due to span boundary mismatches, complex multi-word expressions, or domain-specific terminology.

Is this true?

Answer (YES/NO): NO